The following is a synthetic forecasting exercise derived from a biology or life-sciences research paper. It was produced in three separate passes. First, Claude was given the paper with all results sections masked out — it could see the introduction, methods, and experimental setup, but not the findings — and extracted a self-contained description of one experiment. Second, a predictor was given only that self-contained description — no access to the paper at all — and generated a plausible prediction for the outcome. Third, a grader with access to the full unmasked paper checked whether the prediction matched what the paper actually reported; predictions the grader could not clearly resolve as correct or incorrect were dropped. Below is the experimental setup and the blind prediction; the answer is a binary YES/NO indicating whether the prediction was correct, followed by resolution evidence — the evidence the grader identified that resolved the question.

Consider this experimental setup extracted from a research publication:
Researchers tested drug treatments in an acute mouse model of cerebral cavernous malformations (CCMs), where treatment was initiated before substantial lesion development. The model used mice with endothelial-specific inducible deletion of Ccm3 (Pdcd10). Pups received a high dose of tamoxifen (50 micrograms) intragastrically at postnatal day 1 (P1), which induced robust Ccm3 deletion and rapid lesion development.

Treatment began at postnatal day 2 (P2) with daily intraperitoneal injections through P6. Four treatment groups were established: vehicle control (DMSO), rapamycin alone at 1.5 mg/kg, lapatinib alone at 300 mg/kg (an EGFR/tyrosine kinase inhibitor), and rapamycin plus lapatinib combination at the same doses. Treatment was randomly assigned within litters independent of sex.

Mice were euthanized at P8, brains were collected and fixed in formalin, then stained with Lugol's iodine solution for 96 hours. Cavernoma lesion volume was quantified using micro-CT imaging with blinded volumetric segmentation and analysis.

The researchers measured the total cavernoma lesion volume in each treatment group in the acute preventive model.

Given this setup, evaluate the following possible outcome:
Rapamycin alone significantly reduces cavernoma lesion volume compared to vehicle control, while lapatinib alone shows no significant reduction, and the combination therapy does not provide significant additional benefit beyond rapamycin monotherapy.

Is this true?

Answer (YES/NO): YES